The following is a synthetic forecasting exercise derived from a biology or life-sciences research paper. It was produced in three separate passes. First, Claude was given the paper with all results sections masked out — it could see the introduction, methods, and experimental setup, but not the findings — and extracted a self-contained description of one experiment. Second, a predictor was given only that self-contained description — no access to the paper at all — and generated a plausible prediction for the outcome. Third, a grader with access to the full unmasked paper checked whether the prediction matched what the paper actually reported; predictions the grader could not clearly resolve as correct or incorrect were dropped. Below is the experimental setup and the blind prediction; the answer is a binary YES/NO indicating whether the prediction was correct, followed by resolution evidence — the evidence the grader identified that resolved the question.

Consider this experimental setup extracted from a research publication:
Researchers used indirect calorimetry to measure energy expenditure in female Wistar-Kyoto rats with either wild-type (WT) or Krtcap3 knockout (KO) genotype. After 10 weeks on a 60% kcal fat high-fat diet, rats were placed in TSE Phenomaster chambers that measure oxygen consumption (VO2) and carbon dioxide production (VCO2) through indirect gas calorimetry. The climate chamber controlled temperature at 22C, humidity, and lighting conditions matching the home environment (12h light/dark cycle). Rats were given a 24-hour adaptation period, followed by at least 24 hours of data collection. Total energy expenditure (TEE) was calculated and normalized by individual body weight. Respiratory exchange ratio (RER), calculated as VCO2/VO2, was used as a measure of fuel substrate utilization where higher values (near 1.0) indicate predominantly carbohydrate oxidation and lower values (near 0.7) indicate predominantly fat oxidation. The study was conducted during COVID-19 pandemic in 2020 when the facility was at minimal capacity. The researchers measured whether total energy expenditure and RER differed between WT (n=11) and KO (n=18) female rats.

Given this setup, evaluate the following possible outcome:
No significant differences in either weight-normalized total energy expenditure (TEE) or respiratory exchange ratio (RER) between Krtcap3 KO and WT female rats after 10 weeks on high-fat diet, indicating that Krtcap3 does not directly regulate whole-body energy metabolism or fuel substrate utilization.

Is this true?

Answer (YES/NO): YES